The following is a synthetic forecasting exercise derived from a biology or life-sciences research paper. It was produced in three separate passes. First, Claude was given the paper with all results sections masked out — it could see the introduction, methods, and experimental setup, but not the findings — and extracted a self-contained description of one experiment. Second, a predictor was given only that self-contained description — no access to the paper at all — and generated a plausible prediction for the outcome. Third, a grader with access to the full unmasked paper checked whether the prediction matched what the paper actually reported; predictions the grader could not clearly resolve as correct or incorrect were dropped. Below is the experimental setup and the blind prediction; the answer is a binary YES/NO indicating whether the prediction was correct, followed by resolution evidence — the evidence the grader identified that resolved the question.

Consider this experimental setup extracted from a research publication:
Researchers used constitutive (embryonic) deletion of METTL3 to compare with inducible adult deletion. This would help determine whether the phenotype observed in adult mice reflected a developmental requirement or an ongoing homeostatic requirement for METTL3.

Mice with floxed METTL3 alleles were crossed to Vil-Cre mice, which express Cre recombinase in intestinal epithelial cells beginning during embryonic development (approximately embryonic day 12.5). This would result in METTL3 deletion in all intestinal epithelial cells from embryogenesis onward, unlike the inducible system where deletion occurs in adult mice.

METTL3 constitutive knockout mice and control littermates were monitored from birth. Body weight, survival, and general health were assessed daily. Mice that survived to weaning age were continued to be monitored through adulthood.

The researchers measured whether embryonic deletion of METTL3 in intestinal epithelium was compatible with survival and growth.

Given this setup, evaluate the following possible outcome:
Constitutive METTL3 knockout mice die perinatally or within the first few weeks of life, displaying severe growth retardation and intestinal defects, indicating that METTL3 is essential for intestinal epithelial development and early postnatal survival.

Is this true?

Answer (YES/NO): NO